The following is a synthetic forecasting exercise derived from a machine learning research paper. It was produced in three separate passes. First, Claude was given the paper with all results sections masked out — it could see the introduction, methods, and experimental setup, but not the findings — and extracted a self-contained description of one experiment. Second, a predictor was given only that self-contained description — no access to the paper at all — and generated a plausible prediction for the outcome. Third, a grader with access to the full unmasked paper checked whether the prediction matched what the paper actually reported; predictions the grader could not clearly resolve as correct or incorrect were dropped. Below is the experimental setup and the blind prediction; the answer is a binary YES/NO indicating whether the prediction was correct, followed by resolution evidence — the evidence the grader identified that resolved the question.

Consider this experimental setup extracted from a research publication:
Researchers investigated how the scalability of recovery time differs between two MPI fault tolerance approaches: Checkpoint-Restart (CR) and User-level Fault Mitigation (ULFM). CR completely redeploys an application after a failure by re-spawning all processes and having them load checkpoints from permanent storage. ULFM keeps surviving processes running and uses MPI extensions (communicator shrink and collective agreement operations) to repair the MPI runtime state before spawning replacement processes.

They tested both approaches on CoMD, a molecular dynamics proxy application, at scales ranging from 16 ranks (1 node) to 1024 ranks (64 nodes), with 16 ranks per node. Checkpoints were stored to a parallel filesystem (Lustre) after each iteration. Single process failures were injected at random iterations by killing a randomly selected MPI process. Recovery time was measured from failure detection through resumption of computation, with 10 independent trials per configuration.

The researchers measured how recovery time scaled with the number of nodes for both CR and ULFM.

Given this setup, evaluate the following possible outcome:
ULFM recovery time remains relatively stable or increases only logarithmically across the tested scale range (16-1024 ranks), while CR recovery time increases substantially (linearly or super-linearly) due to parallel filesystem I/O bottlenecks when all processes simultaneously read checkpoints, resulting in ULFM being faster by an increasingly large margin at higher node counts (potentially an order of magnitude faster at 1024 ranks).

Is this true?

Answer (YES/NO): NO